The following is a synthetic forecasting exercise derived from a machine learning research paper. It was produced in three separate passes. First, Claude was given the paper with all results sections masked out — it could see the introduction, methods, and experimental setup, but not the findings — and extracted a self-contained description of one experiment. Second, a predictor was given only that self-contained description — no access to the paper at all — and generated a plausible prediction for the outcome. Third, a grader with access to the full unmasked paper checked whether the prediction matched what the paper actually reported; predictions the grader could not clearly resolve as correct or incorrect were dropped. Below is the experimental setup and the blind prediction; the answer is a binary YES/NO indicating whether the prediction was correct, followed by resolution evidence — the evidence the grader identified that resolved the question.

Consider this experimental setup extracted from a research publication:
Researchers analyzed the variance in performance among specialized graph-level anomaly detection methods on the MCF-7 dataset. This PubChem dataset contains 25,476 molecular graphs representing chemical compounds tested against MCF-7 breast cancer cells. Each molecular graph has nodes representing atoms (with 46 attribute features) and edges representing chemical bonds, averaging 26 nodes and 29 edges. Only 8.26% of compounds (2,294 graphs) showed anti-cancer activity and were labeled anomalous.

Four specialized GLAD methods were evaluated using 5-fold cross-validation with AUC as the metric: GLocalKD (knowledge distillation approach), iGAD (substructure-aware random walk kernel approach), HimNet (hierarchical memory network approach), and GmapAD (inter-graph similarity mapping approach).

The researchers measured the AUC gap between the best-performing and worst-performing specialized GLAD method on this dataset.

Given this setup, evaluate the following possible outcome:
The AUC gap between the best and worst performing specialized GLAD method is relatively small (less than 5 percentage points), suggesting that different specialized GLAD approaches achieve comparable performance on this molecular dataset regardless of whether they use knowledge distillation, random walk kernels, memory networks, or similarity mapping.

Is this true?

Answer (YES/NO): NO